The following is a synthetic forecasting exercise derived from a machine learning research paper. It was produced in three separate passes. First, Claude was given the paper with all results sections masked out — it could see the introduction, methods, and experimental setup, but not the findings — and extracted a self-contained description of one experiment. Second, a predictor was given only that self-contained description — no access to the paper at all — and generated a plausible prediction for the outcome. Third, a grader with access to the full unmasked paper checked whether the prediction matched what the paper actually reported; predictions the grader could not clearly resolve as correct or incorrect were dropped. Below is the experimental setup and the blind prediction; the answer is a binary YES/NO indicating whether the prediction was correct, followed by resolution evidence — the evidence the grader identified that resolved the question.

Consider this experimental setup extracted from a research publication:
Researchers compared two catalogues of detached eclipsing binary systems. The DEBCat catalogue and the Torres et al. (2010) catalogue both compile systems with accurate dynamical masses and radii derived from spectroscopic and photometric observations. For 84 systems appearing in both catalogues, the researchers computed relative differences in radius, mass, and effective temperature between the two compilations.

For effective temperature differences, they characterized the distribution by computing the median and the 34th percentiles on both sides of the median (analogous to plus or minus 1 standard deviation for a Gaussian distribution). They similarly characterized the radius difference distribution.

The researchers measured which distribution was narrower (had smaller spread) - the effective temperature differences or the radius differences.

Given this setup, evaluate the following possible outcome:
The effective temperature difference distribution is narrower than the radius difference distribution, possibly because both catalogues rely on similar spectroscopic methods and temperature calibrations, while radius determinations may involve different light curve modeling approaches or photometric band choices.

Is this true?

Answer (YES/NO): YES